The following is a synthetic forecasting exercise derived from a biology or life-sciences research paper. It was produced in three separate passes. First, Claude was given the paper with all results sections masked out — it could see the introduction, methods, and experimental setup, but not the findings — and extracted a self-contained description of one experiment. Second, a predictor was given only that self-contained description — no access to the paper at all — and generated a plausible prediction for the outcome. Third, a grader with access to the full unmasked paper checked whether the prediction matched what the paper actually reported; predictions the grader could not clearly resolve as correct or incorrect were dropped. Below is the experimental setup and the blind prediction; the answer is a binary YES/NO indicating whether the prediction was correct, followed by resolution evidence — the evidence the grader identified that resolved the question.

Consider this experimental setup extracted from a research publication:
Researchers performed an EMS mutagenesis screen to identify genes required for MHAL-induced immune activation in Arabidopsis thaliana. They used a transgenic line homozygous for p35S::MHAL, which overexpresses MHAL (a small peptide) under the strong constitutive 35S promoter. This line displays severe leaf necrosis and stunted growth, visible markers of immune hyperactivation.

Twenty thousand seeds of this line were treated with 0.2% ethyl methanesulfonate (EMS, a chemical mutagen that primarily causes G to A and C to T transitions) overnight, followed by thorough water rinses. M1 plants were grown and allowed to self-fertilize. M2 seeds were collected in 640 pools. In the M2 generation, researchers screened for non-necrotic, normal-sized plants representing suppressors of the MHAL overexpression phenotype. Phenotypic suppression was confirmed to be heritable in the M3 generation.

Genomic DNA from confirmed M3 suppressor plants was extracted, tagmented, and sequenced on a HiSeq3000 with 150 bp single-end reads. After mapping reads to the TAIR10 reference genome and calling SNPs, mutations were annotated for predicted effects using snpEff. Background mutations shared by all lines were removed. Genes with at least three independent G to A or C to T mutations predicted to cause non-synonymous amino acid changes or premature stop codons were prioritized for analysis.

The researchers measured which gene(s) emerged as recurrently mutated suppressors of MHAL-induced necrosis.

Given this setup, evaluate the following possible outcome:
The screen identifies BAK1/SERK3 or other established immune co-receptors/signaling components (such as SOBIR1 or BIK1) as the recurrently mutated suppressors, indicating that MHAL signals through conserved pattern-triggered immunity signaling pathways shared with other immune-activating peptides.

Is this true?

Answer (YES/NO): NO